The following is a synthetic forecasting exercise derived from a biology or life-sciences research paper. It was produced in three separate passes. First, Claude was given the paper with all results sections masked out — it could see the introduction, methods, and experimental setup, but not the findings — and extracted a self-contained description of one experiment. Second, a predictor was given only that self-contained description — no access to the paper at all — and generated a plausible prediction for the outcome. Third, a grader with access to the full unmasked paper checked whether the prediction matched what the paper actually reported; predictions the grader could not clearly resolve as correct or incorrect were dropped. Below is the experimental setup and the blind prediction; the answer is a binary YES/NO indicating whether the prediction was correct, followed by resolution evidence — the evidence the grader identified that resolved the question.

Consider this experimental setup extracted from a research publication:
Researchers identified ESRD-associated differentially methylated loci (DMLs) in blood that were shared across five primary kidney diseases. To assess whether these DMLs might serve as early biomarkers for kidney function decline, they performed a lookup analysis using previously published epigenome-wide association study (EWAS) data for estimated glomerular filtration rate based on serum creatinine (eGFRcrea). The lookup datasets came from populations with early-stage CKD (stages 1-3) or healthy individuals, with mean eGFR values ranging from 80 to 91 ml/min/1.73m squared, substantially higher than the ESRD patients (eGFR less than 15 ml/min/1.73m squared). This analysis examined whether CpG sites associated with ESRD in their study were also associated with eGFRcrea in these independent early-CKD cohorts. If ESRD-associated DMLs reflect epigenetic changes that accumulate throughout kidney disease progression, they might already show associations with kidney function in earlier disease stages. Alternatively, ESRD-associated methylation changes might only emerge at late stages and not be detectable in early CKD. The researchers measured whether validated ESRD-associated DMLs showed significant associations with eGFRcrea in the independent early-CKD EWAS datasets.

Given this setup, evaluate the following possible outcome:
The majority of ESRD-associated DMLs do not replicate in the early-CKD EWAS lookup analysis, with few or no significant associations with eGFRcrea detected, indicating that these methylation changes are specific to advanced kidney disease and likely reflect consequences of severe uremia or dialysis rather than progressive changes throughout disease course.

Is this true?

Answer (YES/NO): NO